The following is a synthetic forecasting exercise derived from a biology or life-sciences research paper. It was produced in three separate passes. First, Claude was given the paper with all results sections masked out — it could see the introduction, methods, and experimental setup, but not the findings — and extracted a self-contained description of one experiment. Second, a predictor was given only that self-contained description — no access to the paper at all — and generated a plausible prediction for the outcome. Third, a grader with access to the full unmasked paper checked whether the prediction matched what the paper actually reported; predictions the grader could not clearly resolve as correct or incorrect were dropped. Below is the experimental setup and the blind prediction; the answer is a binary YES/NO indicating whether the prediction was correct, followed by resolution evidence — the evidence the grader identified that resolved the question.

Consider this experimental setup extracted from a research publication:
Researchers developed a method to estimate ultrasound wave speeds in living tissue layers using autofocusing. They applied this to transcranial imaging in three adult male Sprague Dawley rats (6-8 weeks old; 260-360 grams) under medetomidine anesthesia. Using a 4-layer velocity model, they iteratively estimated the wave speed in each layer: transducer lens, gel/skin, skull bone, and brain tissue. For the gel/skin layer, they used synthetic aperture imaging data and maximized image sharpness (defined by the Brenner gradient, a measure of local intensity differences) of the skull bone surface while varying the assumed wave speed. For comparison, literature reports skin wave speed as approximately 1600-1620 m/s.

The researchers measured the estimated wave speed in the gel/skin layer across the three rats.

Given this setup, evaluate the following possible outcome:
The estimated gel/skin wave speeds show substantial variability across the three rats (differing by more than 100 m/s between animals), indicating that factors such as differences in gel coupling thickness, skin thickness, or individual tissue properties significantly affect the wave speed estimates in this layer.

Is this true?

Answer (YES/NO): NO